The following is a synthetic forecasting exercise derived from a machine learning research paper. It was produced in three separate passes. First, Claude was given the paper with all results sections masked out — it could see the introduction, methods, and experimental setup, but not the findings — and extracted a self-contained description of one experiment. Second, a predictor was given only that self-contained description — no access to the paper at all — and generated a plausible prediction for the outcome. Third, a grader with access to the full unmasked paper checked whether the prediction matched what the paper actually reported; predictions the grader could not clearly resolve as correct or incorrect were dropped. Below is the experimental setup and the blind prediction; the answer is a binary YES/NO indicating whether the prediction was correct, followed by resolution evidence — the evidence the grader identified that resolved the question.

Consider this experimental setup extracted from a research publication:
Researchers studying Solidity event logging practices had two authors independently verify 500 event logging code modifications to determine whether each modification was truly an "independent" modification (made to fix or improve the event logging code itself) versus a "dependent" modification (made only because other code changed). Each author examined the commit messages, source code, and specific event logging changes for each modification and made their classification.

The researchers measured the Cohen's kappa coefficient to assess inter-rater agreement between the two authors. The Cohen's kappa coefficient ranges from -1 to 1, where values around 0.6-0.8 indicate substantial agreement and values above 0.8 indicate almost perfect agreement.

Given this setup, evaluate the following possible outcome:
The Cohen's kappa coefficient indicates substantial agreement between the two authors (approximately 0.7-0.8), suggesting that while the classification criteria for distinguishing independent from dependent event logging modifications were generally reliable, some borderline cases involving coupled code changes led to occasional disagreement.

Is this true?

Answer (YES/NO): NO